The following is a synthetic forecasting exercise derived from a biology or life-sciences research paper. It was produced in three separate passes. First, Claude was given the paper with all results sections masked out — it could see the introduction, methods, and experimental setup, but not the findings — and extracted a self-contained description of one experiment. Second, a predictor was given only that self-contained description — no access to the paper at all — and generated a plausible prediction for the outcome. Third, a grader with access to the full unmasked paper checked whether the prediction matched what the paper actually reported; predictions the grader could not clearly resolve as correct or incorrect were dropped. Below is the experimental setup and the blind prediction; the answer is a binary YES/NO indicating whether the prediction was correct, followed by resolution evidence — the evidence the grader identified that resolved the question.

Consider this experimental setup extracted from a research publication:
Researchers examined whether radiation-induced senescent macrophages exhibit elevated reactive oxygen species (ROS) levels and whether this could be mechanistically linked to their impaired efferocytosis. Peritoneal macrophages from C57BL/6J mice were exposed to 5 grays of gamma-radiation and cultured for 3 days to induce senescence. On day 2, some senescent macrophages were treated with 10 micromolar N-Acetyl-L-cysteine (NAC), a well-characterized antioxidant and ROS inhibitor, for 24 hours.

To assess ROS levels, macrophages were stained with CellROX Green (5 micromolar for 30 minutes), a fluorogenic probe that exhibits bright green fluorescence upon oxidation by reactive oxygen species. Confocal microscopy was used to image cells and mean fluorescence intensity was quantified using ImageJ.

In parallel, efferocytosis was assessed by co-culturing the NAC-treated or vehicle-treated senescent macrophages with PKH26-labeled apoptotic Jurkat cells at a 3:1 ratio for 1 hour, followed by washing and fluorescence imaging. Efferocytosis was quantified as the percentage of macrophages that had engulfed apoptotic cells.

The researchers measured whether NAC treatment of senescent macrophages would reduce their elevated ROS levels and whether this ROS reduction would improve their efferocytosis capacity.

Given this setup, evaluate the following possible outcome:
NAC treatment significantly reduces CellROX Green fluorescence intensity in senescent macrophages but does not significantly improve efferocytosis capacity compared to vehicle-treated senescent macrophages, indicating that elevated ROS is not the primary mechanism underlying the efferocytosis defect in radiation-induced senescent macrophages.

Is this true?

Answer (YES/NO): NO